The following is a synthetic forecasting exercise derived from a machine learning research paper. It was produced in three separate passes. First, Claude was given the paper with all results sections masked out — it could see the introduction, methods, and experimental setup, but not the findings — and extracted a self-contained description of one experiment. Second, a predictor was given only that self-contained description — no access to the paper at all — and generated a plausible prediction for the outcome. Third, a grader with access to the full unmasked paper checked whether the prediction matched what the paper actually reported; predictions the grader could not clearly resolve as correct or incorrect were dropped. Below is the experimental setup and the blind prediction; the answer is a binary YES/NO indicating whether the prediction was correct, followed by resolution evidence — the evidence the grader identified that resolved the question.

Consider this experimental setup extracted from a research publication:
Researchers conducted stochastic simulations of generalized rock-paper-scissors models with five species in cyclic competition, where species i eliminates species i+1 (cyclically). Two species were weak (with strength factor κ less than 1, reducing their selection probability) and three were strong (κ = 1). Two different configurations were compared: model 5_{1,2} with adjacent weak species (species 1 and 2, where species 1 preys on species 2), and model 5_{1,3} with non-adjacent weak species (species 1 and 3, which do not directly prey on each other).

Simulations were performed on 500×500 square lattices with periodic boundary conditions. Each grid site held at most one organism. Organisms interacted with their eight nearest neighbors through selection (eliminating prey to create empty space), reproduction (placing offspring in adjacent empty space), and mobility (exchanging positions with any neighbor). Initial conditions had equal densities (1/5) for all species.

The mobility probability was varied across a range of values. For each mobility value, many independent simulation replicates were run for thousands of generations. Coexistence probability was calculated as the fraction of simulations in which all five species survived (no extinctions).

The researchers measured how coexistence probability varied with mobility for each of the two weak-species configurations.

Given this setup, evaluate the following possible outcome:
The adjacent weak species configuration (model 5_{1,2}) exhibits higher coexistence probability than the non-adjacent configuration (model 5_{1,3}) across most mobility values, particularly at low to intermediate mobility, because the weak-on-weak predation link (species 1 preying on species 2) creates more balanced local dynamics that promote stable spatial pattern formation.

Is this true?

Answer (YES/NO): NO